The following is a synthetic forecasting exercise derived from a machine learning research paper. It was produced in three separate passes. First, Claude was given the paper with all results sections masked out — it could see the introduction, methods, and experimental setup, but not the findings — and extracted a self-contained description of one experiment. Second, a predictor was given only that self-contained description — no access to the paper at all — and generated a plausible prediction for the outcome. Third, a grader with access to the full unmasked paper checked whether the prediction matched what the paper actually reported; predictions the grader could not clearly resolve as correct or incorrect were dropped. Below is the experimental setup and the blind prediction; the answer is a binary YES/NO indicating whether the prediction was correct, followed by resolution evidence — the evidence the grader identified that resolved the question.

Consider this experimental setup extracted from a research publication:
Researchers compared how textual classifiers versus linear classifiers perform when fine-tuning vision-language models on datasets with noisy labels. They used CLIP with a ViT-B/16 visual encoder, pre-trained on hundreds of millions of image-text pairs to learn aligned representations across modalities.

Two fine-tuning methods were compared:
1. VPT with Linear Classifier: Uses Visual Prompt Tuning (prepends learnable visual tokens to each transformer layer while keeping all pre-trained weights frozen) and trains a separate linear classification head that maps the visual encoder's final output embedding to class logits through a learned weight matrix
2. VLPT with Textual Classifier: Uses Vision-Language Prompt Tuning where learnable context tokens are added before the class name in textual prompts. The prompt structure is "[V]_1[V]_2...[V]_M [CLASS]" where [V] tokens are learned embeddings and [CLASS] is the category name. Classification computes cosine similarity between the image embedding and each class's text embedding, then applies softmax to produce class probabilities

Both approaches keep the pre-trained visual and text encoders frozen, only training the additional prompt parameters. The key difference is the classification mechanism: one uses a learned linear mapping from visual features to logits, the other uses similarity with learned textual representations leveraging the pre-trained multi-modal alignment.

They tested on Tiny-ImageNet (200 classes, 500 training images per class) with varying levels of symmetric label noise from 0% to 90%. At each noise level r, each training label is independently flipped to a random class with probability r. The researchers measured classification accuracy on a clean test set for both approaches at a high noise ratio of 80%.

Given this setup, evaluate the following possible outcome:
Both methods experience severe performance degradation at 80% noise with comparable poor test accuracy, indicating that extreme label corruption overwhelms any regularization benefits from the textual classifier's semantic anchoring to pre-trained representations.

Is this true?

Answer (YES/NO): NO